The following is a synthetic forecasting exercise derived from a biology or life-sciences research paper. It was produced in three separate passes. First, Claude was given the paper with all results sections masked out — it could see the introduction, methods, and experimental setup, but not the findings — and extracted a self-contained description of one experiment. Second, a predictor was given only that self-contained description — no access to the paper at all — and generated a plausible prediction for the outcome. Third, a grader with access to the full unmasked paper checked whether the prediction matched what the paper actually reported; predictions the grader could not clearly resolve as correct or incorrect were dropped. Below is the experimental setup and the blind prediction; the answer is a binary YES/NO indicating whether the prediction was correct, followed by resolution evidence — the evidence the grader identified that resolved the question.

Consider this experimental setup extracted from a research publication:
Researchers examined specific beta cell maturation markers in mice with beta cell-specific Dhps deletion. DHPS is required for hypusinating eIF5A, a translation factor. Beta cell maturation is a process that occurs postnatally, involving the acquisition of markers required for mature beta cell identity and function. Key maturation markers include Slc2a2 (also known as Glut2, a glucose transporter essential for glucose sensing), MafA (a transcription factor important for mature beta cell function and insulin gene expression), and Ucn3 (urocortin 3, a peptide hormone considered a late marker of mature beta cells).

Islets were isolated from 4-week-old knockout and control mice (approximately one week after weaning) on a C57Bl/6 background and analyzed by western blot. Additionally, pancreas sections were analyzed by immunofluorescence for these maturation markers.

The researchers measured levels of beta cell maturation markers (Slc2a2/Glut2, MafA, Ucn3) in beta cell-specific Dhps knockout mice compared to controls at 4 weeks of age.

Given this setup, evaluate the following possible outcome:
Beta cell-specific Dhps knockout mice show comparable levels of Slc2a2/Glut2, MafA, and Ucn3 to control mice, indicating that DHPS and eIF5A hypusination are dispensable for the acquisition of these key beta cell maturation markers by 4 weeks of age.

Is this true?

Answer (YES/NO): NO